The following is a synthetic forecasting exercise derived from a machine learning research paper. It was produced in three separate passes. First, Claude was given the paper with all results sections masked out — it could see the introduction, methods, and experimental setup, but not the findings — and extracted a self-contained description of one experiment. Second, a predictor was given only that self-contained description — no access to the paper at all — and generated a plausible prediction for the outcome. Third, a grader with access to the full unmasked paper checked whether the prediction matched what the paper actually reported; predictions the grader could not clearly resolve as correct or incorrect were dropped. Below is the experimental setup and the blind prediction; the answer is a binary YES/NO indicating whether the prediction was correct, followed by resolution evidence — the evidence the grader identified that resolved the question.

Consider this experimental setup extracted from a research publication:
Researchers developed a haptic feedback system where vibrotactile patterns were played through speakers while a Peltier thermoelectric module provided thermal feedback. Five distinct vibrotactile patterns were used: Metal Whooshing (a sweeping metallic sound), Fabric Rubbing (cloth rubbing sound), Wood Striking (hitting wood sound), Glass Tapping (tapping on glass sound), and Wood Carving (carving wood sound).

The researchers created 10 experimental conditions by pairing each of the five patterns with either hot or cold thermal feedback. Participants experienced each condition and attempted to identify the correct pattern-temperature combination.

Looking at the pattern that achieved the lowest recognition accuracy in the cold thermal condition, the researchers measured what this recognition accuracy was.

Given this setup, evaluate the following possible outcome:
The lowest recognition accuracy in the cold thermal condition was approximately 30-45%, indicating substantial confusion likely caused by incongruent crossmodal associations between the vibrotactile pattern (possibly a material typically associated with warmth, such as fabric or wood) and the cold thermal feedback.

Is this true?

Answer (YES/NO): NO